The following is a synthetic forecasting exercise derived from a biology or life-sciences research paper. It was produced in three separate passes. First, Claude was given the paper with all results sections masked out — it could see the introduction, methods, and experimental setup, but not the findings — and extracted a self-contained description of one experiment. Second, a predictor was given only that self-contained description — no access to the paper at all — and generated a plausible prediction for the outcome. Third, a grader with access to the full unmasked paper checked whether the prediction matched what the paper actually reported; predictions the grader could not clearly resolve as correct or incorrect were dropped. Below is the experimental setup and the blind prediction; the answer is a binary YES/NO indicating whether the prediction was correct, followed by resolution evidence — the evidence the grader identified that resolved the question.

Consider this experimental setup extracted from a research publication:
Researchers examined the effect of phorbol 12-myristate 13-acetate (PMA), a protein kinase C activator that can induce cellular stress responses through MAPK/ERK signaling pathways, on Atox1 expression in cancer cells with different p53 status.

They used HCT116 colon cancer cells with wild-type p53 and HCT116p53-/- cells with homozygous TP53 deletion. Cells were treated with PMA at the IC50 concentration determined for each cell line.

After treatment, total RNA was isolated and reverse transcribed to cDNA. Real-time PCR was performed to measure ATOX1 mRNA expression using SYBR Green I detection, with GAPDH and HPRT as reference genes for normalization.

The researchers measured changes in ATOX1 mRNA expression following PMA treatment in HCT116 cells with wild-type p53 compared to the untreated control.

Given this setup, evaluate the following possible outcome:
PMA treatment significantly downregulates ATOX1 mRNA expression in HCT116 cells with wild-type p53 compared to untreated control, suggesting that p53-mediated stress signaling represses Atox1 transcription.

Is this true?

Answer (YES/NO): NO